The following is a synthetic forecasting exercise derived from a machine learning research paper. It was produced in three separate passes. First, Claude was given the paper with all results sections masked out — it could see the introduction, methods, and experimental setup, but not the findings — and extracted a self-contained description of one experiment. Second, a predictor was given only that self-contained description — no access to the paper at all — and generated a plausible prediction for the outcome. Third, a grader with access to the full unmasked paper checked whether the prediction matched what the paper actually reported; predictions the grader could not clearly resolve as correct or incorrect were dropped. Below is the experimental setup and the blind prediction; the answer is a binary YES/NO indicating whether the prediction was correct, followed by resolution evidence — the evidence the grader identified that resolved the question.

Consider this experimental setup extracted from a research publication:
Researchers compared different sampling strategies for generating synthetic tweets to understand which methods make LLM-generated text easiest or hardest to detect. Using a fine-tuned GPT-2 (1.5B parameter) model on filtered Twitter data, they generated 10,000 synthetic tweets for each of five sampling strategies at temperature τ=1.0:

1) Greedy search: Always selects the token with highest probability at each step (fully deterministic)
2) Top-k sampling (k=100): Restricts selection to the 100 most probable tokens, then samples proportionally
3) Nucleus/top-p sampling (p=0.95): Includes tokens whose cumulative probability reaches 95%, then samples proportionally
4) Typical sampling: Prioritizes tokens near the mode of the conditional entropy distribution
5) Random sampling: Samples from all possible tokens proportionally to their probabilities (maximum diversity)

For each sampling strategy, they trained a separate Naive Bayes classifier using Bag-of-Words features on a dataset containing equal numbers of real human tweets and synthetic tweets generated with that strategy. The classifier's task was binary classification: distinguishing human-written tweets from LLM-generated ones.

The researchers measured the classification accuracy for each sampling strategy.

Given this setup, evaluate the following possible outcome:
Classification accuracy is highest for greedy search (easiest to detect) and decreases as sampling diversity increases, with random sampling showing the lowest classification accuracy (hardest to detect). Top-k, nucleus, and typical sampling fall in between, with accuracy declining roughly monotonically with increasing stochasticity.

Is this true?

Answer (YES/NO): YES